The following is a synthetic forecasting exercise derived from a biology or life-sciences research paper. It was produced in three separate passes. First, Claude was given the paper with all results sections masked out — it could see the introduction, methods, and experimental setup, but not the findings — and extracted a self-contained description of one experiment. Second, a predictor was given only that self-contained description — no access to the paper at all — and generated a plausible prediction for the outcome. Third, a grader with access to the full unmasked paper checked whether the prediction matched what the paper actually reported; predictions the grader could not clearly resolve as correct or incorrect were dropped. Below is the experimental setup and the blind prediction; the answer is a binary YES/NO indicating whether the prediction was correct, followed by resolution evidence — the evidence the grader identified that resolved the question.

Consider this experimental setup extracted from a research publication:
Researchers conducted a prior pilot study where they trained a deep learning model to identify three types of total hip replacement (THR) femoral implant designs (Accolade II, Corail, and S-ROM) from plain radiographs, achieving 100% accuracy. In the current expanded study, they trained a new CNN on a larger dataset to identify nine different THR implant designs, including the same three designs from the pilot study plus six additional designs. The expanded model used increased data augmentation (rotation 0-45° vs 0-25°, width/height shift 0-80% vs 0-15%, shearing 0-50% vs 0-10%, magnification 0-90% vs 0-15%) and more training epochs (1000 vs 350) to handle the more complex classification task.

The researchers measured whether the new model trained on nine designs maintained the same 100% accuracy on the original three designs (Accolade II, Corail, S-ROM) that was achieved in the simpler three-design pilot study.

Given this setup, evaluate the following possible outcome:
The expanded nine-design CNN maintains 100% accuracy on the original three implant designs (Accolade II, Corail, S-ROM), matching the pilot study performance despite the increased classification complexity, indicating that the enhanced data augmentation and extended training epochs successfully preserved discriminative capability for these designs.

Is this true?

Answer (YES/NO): YES